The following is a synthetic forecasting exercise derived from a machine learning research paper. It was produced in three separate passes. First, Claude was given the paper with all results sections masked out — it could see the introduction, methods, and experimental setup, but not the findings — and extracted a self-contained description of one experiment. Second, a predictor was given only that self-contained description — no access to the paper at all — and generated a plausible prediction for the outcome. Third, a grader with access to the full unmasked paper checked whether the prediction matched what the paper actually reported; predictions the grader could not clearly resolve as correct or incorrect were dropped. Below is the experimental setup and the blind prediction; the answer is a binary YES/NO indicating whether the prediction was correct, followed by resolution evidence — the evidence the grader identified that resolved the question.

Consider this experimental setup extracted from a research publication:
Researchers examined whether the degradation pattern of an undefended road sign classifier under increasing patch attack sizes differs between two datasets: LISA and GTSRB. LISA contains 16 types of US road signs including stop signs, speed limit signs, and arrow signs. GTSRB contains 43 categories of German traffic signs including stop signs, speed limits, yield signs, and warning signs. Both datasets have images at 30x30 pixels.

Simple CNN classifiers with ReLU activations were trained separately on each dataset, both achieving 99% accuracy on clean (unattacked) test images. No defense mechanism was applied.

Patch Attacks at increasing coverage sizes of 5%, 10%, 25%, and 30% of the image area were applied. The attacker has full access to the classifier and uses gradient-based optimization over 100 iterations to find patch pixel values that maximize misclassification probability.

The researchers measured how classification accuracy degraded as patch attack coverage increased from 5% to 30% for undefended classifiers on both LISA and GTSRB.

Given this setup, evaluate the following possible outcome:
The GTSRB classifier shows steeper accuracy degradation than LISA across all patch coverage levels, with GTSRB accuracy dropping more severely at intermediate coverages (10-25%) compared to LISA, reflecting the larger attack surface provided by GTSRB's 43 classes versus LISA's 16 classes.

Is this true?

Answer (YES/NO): NO